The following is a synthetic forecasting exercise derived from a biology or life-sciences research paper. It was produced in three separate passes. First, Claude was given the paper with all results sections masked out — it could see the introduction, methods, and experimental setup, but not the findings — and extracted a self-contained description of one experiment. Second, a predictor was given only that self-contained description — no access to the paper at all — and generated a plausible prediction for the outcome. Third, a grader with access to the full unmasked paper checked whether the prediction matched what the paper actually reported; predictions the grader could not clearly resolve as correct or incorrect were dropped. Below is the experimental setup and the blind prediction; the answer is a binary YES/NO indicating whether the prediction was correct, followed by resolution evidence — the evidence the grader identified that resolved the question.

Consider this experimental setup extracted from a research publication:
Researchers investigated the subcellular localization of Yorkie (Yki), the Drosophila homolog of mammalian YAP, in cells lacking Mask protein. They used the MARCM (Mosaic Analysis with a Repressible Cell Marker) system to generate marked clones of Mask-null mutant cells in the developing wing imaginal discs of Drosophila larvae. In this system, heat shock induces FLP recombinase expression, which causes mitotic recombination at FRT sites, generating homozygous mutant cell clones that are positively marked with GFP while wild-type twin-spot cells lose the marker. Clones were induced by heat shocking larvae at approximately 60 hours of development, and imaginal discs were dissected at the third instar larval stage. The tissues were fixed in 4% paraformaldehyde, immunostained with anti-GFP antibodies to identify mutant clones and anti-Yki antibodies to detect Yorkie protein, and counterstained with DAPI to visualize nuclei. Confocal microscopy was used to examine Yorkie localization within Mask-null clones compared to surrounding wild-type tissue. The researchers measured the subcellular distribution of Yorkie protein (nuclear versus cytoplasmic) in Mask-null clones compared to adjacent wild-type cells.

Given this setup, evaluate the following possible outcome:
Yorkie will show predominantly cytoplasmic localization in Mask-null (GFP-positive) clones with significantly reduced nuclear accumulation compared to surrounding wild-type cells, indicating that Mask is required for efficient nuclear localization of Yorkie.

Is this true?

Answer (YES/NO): YES